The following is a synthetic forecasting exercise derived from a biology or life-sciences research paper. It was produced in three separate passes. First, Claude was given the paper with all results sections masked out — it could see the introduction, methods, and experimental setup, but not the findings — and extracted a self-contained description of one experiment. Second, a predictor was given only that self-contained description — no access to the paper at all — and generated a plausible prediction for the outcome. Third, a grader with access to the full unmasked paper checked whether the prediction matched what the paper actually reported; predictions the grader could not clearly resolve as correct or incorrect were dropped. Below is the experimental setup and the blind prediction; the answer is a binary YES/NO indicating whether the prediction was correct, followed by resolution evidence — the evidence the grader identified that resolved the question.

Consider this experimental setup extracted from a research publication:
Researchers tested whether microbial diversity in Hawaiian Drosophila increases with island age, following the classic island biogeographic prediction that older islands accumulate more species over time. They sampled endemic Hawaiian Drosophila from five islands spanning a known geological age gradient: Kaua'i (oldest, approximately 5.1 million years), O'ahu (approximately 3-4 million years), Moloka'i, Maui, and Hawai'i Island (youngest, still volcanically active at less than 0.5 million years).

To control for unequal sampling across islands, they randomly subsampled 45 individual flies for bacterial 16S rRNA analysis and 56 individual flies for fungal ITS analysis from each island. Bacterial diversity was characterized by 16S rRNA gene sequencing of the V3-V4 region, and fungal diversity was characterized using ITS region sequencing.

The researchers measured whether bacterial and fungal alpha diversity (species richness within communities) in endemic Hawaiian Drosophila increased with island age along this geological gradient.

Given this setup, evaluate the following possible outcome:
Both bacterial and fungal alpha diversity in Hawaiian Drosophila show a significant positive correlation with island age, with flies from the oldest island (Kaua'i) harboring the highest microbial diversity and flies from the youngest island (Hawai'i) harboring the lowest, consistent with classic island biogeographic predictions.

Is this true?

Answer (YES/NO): NO